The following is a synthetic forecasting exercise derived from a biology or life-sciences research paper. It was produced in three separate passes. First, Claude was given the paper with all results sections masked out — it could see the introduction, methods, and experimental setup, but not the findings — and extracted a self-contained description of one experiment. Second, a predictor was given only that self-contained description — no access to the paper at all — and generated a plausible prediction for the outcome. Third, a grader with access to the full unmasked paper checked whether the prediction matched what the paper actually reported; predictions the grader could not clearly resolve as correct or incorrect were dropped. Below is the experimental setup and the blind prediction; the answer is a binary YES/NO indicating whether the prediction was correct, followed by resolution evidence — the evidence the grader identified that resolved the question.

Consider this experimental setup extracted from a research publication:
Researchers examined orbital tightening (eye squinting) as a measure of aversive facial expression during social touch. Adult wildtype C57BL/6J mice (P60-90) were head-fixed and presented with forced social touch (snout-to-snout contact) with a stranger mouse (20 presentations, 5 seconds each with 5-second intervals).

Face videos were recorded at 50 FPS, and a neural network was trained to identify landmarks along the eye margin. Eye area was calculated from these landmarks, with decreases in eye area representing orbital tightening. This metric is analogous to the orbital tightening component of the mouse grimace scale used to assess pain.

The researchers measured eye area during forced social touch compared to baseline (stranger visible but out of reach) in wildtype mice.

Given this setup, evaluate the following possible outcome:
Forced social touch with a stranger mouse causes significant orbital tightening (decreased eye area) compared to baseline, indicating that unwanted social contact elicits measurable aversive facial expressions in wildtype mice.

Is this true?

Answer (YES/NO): NO